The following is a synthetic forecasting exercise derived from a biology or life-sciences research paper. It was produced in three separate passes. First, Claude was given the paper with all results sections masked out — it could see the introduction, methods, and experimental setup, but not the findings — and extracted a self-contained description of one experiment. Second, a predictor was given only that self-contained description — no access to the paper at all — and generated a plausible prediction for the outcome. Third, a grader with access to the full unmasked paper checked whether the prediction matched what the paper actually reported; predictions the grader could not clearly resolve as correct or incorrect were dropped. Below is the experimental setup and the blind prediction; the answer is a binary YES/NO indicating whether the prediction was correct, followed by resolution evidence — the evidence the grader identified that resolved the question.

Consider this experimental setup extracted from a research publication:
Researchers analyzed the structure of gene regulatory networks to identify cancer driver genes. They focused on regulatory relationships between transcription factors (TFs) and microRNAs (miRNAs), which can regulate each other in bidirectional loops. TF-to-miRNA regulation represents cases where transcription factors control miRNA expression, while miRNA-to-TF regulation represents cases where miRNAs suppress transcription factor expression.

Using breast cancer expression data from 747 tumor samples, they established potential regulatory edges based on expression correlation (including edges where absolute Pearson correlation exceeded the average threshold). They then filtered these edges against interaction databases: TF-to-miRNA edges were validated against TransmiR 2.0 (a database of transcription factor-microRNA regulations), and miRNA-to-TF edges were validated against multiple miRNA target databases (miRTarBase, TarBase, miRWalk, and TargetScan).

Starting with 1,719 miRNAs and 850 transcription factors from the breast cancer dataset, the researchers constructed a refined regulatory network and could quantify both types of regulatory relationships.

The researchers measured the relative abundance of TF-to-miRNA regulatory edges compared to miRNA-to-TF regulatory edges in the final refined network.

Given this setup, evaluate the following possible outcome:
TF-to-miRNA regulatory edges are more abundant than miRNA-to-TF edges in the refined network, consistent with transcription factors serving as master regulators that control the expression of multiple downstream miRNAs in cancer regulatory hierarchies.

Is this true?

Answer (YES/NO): YES